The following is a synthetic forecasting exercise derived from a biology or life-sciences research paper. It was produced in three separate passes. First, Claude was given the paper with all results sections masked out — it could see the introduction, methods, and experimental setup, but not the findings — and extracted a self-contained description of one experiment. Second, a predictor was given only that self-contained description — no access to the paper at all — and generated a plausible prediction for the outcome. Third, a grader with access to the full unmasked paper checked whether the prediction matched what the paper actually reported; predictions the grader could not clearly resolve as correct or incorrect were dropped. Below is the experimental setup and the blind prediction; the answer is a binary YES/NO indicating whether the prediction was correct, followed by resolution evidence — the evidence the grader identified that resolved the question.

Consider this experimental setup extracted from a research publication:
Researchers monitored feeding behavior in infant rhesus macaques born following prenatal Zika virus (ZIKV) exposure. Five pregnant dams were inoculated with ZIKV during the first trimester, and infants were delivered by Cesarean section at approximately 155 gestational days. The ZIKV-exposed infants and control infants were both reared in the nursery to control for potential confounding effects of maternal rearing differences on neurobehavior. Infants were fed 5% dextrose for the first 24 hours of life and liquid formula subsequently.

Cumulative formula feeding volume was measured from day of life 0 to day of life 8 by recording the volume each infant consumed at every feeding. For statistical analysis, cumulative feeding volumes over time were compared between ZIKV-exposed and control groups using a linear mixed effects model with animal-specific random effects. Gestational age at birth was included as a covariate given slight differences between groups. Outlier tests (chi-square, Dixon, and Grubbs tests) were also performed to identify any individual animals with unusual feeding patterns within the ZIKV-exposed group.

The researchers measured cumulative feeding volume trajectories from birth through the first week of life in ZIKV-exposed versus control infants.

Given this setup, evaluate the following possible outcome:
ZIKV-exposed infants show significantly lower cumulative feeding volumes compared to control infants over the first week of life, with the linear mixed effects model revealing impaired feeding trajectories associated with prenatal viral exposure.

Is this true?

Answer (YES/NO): YES